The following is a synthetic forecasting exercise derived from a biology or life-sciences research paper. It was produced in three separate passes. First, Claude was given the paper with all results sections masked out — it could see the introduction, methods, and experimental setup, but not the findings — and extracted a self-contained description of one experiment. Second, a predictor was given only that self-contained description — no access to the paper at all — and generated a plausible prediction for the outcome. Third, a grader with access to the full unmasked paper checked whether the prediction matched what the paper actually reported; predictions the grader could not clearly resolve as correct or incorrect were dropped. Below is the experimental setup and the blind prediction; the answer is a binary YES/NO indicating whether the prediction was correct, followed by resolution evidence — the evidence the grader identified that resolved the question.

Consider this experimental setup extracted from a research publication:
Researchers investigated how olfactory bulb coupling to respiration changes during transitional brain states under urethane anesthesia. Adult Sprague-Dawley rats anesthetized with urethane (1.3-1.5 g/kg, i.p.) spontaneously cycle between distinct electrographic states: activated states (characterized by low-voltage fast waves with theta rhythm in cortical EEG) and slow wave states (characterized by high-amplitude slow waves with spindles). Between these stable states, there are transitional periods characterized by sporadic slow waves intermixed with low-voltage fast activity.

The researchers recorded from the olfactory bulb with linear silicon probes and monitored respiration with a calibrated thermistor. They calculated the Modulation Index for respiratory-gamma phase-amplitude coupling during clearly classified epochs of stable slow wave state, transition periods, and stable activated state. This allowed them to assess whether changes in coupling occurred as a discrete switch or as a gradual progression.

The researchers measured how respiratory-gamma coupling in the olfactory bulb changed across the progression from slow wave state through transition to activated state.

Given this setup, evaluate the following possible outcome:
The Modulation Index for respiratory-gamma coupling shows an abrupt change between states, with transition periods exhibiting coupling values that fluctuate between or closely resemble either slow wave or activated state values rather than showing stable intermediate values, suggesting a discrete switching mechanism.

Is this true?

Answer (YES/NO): NO